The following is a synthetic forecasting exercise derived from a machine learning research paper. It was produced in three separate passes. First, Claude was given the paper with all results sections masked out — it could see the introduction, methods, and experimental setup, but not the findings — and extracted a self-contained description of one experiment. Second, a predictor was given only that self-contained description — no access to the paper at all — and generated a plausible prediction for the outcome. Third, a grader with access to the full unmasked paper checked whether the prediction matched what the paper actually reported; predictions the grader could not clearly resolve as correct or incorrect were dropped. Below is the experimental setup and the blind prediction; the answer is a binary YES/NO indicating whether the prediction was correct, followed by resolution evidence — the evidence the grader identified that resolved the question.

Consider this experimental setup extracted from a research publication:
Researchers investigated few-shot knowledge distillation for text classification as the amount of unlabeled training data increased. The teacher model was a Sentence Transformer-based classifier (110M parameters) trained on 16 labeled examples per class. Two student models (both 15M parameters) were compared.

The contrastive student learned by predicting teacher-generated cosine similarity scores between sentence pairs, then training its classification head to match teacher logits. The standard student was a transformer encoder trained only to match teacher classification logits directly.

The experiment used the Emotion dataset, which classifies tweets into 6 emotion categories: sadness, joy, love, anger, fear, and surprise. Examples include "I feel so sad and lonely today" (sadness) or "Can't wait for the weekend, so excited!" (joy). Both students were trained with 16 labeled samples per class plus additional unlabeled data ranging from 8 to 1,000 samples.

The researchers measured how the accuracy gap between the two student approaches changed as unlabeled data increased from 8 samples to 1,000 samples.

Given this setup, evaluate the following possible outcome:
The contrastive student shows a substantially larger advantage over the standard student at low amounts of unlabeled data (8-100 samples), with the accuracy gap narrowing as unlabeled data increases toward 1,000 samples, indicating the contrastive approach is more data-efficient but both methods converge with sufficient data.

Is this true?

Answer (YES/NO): YES